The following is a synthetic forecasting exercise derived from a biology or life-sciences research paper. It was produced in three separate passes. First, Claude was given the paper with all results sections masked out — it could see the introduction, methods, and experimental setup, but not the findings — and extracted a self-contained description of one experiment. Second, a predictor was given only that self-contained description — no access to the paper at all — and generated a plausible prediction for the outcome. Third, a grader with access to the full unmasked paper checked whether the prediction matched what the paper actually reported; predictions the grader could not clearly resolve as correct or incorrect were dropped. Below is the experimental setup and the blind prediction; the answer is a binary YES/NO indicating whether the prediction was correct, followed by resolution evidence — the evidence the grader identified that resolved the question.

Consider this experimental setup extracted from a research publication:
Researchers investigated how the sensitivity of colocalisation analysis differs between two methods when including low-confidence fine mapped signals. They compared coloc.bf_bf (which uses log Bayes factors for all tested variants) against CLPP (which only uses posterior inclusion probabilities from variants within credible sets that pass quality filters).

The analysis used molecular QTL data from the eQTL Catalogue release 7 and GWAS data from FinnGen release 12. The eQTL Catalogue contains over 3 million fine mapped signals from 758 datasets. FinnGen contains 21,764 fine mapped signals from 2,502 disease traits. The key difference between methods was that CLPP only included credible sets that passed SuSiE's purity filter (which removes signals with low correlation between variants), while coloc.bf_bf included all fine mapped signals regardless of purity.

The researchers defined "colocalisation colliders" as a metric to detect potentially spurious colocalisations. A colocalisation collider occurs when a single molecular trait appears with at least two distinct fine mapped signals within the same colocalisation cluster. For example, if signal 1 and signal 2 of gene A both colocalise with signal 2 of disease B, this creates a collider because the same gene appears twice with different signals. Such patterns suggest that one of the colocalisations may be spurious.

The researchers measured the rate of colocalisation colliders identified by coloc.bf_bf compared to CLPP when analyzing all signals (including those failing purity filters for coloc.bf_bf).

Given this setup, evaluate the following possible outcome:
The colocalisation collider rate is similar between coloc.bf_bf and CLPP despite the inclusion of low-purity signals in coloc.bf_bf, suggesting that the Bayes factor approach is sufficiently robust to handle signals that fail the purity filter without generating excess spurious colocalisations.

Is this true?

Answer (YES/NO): NO